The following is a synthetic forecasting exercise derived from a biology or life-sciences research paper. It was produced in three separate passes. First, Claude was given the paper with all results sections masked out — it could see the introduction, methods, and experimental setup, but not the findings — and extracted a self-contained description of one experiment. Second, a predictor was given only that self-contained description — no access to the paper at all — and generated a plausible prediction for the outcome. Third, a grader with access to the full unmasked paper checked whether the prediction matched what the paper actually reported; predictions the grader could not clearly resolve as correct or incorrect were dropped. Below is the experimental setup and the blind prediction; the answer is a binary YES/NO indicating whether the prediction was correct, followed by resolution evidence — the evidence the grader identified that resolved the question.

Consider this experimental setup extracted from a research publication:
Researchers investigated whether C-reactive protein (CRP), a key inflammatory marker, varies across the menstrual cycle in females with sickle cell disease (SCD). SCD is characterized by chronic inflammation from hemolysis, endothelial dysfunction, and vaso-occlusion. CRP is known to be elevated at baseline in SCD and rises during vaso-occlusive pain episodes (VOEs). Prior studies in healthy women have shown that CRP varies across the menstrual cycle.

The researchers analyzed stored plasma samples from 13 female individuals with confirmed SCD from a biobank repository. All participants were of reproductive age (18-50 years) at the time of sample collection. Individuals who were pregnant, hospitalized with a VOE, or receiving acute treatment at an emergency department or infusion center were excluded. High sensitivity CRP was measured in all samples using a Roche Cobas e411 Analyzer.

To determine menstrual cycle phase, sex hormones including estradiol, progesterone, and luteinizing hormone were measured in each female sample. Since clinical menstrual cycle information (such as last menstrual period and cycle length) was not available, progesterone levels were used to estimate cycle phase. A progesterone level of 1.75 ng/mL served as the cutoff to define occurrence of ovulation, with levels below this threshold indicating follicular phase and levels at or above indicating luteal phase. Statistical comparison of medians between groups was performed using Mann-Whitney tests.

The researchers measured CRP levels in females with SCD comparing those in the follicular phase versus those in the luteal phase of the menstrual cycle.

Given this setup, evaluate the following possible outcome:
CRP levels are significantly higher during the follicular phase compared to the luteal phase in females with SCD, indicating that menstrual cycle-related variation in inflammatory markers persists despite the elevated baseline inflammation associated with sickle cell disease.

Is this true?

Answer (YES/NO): YES